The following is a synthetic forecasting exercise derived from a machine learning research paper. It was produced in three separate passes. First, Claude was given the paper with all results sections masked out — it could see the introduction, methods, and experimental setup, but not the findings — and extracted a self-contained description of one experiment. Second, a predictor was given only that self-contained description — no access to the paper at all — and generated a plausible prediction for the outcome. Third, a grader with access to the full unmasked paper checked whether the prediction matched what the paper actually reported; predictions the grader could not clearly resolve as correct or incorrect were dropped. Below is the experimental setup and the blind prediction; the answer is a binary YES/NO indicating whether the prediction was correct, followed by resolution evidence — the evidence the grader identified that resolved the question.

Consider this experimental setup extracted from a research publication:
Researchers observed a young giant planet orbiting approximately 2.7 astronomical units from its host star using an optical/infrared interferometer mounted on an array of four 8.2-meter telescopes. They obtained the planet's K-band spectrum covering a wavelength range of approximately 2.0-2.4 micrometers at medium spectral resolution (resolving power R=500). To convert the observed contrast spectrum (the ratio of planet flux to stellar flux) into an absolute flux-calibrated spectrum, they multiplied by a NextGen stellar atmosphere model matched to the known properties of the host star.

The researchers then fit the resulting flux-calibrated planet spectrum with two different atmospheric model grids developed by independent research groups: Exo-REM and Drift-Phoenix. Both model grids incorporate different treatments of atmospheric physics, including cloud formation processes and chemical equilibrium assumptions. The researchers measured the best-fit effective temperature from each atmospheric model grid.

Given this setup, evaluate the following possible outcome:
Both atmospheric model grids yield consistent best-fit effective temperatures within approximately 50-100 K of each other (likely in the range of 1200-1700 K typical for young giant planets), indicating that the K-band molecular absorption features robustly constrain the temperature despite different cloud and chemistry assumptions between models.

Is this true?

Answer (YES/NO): NO